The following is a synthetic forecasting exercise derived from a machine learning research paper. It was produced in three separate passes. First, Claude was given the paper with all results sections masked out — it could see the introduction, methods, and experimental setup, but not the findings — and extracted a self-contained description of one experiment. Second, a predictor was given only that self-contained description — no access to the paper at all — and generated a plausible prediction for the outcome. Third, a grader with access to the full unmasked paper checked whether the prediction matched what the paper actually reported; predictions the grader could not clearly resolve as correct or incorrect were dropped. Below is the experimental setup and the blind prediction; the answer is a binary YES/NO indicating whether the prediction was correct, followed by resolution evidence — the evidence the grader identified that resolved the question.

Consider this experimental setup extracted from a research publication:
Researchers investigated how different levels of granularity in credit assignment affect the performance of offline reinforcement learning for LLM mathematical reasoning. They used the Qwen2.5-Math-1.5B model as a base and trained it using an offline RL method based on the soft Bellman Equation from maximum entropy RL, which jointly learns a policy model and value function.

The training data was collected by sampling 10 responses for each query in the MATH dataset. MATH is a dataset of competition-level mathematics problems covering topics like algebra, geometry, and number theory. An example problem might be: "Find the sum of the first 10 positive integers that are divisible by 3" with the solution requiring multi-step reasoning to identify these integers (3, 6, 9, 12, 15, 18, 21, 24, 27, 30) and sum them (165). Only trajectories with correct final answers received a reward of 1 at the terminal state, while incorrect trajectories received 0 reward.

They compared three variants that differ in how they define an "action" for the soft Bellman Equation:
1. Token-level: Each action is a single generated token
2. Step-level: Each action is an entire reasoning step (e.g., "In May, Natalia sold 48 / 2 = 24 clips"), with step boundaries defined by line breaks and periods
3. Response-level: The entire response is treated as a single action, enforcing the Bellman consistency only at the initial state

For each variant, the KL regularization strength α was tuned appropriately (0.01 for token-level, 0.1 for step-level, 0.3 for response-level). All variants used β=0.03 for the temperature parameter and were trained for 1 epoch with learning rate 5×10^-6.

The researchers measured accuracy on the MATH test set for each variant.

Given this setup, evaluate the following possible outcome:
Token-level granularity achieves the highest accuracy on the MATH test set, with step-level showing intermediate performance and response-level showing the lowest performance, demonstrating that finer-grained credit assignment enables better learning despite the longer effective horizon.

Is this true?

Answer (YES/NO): NO